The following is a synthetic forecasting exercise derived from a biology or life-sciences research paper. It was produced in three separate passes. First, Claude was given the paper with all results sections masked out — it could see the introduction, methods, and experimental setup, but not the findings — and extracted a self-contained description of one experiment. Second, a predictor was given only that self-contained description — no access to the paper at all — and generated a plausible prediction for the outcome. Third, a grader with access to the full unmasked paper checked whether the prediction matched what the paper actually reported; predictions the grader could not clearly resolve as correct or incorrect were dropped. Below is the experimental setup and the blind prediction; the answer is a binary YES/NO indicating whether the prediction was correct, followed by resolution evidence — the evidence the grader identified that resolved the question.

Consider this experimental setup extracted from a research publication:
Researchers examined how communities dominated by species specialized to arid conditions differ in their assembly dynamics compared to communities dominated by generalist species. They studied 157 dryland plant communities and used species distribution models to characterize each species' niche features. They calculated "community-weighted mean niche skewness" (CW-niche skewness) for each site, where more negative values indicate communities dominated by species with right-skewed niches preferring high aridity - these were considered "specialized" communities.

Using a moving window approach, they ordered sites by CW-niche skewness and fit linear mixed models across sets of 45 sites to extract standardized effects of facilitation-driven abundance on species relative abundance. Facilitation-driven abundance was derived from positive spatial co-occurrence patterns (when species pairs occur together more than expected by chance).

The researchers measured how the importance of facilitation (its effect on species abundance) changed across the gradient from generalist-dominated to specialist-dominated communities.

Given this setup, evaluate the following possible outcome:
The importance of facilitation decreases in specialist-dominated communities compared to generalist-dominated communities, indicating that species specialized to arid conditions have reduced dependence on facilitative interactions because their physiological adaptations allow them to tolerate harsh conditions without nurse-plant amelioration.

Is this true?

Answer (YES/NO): YES